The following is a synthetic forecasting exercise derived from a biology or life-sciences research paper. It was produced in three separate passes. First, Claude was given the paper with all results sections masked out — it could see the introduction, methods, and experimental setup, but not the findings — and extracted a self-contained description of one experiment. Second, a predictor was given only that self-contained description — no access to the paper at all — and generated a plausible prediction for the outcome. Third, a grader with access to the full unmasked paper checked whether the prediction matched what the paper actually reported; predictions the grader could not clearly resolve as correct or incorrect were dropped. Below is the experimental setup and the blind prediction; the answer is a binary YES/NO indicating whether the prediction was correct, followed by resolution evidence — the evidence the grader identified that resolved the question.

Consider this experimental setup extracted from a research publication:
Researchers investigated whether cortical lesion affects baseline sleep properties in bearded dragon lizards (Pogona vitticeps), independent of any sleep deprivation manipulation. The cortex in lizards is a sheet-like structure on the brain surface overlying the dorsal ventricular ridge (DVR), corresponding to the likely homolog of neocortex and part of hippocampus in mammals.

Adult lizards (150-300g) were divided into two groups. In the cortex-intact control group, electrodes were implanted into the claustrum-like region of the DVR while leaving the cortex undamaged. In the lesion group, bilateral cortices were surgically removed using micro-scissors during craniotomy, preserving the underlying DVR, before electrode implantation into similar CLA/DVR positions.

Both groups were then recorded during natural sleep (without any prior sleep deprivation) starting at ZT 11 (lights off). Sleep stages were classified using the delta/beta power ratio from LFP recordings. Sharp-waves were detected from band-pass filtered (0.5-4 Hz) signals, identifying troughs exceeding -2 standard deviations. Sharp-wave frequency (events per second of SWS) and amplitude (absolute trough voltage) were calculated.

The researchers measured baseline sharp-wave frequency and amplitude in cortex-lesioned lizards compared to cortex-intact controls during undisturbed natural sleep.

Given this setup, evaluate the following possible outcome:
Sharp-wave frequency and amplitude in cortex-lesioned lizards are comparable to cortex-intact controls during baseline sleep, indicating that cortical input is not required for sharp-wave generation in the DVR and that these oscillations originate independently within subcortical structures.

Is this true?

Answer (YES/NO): YES